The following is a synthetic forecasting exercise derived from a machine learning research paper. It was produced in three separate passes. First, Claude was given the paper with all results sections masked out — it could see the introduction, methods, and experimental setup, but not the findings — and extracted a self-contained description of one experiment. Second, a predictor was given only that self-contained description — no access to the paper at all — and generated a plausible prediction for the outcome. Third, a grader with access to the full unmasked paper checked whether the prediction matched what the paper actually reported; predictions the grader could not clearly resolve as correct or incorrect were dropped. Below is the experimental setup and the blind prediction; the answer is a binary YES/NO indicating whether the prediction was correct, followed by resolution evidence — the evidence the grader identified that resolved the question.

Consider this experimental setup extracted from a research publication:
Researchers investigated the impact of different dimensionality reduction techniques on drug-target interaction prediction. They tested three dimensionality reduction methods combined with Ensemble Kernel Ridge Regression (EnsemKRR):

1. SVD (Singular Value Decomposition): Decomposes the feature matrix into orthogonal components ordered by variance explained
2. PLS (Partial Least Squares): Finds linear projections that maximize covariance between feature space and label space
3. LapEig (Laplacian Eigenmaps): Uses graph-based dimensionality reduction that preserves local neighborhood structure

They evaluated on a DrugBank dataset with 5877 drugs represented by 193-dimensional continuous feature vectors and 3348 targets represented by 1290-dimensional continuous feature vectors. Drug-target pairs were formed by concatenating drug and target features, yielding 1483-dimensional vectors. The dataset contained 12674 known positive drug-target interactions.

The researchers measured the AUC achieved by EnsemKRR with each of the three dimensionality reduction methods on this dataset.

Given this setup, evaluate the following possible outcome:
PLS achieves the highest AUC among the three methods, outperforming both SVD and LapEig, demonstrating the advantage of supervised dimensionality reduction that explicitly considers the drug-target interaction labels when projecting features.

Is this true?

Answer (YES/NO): NO